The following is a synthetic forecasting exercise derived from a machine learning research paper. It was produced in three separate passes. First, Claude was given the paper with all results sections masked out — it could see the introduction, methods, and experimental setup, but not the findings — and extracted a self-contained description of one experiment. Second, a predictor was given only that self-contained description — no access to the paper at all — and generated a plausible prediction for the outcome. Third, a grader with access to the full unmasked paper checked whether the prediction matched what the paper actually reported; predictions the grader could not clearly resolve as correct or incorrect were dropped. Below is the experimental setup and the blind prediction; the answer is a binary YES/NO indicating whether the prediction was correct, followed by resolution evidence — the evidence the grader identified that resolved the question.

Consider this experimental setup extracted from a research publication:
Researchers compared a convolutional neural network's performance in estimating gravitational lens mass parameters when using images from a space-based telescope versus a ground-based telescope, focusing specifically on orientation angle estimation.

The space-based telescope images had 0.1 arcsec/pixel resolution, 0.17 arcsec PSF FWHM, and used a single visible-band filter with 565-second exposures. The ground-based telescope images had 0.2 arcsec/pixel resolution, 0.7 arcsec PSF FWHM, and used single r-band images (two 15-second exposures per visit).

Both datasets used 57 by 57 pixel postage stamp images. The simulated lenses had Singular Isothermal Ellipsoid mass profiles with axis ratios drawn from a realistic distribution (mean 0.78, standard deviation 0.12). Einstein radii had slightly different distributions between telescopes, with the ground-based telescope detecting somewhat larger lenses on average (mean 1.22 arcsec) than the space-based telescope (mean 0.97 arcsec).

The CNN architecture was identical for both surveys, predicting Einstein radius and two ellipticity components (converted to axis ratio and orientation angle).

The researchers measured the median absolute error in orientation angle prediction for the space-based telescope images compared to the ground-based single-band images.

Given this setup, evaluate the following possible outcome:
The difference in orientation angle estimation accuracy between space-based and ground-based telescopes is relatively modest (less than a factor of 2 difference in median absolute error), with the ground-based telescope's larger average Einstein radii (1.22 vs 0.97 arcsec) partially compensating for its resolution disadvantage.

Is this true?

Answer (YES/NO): NO